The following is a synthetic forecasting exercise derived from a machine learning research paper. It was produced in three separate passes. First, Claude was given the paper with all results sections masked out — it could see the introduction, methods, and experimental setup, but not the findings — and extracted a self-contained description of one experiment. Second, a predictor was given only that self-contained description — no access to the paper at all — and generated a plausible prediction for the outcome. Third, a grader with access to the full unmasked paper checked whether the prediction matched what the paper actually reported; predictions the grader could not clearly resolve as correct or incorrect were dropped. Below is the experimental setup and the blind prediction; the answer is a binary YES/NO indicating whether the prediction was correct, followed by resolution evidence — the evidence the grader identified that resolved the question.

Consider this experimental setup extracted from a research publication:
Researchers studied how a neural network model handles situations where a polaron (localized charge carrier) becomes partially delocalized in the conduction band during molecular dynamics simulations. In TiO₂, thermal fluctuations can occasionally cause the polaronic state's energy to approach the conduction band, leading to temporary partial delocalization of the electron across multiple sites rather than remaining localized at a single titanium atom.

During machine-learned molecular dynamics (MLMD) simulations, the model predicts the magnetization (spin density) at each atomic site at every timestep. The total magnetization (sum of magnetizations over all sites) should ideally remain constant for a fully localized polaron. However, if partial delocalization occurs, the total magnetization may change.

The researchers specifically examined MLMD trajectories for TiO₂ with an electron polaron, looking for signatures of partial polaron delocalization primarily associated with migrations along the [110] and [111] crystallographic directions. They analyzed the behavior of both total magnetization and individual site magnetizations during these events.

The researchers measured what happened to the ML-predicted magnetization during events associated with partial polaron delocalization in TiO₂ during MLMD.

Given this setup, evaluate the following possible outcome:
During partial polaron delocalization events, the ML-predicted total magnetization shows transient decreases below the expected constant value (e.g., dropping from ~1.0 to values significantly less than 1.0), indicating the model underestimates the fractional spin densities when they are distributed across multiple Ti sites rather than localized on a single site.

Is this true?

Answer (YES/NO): YES